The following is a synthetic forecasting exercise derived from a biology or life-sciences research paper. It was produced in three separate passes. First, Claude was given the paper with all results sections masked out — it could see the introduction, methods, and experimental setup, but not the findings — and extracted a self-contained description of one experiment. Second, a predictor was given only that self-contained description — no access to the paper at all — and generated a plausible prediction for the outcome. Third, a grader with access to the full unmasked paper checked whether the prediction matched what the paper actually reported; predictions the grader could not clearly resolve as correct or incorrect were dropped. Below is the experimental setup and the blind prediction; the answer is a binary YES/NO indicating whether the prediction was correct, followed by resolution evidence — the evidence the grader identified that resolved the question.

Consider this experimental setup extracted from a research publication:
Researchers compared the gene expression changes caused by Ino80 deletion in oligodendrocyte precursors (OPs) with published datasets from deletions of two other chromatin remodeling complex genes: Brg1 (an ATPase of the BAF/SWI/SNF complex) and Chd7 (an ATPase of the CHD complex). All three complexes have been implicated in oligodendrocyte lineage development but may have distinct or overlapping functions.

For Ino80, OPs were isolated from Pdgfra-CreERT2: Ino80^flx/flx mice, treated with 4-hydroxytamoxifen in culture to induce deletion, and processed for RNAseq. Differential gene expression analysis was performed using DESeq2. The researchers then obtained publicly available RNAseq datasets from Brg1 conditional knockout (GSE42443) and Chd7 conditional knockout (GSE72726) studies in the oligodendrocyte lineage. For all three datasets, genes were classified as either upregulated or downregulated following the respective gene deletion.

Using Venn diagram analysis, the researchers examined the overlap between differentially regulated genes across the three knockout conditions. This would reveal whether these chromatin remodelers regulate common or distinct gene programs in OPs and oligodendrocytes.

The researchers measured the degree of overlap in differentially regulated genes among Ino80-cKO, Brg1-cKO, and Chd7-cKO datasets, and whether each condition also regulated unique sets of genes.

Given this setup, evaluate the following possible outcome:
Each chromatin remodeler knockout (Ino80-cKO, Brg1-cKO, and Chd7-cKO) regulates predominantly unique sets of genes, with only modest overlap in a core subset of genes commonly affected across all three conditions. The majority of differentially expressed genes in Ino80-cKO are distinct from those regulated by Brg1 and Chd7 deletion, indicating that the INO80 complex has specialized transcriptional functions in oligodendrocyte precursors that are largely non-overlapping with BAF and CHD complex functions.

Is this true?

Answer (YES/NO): YES